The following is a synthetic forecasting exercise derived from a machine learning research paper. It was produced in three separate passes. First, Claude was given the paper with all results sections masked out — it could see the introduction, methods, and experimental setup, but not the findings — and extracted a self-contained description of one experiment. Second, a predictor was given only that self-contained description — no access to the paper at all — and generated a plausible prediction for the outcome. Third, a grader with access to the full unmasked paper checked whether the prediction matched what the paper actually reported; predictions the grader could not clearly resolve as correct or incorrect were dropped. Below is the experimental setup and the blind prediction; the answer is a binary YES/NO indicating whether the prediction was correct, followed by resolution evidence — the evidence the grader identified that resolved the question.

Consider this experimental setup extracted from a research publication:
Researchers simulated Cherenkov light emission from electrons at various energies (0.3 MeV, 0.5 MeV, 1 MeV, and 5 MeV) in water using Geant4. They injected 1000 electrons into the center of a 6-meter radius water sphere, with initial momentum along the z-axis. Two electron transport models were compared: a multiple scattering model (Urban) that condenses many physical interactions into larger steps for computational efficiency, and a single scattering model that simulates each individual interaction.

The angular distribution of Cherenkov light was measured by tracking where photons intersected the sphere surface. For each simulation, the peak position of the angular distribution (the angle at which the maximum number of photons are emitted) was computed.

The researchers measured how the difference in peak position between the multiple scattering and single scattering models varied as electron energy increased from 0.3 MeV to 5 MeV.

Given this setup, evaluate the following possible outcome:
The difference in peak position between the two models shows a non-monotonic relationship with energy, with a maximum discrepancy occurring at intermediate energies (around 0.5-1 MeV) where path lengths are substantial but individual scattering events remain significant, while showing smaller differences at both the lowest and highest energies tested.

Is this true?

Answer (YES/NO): NO